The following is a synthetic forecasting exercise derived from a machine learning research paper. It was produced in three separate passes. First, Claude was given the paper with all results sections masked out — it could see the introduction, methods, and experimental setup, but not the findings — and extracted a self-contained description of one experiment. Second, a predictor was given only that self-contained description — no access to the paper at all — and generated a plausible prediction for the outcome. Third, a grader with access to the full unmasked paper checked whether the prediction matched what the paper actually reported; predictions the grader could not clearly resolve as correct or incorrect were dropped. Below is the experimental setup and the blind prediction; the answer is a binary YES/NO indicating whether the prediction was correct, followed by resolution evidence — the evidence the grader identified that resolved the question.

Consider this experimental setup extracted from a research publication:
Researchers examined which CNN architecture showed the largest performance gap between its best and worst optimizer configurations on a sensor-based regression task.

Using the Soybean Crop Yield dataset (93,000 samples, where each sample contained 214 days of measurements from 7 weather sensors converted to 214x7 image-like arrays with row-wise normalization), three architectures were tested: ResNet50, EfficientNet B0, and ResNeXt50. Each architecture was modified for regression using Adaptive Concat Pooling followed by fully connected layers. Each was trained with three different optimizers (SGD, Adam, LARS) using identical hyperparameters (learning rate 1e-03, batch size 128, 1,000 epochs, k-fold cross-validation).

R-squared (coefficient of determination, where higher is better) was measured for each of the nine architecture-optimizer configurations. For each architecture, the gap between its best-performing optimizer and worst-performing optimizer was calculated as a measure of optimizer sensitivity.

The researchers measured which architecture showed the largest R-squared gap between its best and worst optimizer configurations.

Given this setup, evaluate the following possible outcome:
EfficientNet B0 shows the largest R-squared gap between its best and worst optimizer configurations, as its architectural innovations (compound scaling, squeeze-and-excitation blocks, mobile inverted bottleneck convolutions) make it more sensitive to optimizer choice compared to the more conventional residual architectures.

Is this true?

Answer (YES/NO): YES